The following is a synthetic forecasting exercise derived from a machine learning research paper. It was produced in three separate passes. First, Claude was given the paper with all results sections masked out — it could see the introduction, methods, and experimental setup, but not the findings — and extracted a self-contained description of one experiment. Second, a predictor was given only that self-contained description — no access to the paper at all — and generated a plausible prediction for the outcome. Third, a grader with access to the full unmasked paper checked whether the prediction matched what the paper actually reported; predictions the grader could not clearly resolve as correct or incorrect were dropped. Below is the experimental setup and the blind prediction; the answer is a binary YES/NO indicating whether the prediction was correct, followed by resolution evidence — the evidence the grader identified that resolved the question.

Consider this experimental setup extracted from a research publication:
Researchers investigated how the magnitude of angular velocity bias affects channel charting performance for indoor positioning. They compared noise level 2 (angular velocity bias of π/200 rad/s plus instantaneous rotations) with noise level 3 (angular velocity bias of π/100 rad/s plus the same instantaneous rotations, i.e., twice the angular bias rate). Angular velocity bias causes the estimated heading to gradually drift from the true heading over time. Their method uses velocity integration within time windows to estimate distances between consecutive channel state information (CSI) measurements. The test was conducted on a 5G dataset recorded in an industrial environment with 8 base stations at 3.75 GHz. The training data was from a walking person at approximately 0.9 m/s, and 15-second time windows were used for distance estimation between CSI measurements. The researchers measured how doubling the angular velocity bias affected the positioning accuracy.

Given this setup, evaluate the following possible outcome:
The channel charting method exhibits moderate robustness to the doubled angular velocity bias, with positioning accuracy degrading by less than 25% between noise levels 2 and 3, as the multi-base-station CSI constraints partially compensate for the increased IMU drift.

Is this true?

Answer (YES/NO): YES